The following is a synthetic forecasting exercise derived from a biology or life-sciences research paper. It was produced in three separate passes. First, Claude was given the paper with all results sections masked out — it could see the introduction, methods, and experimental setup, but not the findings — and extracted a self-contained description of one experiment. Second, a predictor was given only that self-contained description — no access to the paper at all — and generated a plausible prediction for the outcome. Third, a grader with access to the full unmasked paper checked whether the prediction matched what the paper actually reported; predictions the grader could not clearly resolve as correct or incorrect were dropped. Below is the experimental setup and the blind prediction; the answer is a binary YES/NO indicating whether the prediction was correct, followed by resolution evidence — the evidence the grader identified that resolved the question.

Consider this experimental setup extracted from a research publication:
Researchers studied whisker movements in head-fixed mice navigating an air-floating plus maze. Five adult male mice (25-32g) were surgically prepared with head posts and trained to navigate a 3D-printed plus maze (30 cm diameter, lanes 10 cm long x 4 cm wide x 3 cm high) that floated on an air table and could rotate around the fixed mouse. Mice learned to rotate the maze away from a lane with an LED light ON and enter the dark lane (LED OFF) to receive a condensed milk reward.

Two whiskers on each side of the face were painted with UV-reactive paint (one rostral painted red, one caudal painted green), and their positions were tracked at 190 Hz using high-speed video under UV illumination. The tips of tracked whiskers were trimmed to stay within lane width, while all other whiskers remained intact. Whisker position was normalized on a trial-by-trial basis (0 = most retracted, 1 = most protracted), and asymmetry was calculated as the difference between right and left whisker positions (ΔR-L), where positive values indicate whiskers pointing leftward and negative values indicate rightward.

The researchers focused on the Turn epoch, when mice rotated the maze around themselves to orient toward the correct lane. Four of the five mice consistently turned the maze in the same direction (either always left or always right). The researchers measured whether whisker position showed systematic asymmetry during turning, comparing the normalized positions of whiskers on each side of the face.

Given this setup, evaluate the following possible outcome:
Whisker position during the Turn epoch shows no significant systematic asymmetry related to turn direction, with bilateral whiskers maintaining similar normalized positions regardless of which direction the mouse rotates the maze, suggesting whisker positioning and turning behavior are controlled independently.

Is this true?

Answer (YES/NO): NO